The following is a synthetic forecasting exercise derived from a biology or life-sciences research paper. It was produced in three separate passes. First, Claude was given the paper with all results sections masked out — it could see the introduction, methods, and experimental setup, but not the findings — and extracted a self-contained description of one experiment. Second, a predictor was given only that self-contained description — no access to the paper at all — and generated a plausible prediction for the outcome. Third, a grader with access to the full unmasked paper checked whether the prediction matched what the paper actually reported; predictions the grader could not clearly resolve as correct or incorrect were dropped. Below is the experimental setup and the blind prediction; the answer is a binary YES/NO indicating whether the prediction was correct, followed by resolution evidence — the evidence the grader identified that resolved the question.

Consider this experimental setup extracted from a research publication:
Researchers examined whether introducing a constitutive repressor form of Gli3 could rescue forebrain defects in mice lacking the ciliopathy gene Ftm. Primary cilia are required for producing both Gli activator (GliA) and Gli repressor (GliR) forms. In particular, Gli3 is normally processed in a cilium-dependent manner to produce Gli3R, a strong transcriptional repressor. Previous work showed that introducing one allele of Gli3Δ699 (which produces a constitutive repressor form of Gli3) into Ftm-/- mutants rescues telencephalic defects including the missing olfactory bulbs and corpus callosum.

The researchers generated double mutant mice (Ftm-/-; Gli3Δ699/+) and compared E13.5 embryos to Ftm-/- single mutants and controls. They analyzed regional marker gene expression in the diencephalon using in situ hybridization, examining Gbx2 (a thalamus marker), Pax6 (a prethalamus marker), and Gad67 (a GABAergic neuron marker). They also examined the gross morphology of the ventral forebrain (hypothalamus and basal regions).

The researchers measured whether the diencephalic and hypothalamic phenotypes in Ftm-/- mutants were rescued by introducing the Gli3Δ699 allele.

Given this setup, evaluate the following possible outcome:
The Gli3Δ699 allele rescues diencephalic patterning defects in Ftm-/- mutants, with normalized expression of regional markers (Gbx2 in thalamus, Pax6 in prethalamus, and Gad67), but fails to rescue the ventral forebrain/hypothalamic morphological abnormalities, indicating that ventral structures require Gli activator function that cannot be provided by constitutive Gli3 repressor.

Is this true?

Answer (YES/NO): NO